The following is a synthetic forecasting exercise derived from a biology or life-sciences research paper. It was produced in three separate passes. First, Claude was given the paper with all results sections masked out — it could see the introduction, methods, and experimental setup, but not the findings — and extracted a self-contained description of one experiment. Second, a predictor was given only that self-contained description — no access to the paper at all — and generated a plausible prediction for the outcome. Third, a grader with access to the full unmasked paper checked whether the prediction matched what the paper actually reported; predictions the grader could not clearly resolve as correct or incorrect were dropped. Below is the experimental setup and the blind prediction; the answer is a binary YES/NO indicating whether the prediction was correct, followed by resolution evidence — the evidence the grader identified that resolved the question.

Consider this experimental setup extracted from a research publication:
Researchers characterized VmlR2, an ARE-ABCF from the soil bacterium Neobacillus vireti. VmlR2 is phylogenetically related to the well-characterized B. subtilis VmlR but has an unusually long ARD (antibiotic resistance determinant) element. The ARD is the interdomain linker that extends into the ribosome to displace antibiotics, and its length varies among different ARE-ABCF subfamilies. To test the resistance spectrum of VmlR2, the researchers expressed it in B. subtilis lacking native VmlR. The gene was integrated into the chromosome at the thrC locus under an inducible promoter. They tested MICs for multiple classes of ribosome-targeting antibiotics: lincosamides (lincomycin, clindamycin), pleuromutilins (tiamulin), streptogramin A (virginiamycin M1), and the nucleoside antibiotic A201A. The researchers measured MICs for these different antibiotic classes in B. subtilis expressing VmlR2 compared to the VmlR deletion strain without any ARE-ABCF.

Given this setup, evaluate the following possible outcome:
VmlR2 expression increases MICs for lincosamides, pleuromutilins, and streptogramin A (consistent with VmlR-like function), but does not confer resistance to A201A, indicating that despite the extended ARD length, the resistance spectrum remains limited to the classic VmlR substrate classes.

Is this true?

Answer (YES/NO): NO